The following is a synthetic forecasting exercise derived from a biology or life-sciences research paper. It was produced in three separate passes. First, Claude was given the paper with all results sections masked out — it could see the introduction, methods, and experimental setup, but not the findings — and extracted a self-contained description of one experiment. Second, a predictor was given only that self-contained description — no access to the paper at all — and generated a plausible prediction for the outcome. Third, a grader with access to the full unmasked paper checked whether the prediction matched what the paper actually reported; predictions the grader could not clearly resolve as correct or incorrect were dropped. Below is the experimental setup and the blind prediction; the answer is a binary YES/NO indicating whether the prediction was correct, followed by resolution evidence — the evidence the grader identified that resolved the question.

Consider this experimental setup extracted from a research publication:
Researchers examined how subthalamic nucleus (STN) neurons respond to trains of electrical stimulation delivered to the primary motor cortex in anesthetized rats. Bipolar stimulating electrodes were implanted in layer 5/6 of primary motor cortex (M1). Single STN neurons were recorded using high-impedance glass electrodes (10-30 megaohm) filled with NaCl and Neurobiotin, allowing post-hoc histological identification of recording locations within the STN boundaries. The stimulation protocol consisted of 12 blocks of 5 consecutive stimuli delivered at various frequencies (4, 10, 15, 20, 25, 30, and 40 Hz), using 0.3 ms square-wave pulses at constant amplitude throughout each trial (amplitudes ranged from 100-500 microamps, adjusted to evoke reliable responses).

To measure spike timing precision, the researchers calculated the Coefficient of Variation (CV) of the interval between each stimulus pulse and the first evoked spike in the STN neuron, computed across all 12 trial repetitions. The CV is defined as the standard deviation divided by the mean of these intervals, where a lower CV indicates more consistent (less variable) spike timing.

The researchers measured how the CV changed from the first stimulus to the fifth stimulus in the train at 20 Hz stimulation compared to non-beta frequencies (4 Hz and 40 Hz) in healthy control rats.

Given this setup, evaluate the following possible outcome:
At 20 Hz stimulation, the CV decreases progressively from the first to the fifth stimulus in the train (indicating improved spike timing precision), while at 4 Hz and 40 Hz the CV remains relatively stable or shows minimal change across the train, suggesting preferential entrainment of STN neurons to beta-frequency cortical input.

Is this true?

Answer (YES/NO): YES